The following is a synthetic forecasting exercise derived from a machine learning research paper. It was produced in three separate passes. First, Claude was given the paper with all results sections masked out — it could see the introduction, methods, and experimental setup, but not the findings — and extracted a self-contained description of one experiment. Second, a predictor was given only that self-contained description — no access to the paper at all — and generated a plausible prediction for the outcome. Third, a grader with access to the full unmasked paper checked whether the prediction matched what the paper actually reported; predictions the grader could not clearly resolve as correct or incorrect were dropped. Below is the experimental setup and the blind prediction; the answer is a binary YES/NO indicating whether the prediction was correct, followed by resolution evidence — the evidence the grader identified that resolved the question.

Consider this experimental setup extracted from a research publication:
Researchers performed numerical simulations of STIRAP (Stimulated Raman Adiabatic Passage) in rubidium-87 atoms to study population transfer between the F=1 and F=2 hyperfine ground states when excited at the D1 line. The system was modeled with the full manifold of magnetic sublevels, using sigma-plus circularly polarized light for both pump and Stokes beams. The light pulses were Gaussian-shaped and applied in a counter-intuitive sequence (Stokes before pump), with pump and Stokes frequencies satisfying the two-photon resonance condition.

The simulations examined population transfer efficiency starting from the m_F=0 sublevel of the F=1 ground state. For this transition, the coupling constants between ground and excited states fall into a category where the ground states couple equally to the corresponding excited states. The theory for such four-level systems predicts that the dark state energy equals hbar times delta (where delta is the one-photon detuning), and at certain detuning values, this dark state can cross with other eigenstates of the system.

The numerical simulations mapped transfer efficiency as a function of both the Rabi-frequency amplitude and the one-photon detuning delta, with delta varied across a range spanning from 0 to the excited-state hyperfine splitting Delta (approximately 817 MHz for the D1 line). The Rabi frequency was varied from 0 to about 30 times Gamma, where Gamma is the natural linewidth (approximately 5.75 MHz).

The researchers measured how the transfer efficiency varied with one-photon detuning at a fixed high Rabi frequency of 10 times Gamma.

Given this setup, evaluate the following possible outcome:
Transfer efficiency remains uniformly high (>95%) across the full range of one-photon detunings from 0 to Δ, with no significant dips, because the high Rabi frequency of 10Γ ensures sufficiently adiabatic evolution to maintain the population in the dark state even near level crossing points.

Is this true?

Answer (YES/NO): NO